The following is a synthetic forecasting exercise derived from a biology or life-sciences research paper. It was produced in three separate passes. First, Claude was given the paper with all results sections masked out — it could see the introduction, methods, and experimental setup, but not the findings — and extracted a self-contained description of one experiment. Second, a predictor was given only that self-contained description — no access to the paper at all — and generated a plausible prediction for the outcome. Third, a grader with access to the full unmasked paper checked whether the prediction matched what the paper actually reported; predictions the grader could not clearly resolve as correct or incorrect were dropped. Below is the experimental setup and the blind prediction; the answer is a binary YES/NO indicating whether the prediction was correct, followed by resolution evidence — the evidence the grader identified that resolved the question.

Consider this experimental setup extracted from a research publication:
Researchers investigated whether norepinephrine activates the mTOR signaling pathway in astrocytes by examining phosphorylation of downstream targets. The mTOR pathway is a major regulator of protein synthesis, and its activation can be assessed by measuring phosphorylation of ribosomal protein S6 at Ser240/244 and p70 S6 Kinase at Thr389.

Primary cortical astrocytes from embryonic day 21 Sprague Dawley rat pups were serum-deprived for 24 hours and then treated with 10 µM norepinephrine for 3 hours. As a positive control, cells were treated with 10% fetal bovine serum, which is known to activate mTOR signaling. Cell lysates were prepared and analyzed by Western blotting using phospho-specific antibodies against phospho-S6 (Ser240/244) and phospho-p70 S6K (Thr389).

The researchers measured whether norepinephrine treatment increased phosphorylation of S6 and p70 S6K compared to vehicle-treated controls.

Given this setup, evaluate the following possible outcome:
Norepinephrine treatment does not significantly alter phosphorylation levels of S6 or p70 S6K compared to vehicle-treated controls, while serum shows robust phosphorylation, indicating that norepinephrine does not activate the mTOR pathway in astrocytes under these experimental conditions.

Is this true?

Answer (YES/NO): NO